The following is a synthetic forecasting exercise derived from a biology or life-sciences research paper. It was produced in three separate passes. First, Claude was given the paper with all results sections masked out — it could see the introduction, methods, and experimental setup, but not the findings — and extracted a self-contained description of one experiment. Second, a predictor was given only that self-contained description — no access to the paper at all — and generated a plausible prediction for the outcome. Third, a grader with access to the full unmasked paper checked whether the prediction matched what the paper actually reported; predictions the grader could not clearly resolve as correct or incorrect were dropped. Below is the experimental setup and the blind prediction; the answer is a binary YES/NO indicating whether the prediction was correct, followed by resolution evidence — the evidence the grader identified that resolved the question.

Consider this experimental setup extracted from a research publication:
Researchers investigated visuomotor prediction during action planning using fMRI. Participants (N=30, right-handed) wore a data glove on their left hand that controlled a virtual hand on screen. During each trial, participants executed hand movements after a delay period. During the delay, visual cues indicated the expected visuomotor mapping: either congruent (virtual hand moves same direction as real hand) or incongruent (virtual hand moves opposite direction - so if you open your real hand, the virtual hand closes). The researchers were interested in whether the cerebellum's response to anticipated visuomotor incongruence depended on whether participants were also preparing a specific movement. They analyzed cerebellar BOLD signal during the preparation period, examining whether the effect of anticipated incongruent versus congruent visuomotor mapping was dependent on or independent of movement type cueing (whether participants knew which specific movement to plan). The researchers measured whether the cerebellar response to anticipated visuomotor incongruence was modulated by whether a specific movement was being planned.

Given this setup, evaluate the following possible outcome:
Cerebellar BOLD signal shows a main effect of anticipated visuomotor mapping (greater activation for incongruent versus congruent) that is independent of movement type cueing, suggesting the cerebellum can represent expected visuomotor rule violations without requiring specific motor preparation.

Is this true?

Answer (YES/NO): YES